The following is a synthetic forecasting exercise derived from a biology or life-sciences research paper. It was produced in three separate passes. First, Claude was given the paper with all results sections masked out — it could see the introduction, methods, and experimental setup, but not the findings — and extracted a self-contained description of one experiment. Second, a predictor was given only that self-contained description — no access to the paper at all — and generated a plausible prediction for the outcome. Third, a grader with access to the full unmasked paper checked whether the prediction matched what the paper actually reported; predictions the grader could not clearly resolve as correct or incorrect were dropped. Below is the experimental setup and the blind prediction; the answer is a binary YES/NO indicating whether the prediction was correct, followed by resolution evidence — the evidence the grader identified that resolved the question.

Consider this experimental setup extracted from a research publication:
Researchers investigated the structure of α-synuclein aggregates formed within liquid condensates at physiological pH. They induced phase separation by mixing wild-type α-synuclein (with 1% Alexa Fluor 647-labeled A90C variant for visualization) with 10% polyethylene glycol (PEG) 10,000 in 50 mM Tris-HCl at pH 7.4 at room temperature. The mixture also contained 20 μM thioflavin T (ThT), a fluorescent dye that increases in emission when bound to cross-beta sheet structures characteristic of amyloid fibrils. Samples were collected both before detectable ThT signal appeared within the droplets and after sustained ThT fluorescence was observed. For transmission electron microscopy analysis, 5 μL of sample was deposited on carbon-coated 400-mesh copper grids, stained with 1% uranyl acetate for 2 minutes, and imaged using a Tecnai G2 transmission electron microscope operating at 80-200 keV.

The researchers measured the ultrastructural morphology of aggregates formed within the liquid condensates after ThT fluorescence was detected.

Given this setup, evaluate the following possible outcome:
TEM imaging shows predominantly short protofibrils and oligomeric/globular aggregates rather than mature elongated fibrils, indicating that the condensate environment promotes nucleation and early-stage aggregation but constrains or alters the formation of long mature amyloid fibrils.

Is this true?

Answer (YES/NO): NO